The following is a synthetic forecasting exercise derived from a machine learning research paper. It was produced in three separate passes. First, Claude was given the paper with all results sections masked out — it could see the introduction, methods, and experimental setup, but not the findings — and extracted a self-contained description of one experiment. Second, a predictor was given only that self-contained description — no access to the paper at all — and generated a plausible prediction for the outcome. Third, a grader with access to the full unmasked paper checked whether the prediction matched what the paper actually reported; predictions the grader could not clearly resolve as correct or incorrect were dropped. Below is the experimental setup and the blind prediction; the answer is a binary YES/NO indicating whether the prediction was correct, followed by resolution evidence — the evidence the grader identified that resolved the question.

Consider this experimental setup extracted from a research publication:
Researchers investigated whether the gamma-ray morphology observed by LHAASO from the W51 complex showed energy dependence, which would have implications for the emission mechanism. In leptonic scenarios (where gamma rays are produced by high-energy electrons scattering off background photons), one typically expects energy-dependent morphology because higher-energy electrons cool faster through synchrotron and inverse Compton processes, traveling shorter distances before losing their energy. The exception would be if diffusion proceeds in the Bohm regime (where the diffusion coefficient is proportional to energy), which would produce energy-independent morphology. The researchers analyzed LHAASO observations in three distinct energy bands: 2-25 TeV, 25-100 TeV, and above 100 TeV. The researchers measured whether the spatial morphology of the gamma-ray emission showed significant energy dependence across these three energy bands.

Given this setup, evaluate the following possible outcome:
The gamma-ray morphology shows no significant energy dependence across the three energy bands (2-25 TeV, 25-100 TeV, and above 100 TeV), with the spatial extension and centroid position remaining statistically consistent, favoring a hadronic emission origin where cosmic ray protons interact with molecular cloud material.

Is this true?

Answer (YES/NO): YES